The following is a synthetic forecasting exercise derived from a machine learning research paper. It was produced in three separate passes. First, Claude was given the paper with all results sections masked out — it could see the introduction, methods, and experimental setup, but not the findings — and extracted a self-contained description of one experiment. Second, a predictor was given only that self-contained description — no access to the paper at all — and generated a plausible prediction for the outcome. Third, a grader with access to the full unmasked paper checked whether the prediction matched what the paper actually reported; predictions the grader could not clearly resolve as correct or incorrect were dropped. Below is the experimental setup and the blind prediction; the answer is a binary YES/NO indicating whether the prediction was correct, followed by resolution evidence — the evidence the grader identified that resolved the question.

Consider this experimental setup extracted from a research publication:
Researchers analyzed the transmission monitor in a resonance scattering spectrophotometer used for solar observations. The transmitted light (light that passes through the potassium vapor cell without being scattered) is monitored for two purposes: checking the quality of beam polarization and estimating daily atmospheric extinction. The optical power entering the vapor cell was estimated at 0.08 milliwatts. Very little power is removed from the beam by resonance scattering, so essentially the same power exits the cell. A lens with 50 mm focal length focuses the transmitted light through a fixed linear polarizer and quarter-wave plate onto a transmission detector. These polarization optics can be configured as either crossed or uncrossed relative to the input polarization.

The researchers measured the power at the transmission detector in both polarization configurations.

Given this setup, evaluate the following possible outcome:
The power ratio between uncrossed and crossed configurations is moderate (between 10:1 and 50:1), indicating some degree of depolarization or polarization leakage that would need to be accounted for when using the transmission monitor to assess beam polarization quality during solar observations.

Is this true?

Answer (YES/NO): NO